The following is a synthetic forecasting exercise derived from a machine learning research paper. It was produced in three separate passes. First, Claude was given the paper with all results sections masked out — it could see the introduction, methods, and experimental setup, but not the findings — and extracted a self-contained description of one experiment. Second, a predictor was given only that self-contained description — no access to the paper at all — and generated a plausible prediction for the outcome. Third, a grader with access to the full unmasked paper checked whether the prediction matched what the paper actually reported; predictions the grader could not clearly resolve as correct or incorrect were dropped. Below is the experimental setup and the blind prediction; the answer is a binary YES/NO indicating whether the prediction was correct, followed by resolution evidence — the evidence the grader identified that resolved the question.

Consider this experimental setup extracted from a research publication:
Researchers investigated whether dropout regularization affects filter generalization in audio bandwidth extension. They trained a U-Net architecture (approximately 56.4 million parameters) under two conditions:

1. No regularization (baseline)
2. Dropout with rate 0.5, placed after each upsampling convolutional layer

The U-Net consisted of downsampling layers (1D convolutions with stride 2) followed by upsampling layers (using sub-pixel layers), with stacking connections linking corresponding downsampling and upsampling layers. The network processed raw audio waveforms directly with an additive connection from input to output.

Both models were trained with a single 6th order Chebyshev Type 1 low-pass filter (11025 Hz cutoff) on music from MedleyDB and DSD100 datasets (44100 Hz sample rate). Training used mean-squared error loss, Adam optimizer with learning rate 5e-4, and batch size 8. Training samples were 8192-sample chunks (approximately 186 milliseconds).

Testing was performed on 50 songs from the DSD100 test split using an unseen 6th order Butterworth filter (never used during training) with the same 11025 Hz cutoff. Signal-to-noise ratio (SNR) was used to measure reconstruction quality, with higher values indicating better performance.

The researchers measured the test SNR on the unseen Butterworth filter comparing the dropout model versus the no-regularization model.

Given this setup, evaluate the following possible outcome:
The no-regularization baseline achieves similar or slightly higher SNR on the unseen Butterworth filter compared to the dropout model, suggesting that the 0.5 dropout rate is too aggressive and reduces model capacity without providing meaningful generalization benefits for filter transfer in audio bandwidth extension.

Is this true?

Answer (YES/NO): YES